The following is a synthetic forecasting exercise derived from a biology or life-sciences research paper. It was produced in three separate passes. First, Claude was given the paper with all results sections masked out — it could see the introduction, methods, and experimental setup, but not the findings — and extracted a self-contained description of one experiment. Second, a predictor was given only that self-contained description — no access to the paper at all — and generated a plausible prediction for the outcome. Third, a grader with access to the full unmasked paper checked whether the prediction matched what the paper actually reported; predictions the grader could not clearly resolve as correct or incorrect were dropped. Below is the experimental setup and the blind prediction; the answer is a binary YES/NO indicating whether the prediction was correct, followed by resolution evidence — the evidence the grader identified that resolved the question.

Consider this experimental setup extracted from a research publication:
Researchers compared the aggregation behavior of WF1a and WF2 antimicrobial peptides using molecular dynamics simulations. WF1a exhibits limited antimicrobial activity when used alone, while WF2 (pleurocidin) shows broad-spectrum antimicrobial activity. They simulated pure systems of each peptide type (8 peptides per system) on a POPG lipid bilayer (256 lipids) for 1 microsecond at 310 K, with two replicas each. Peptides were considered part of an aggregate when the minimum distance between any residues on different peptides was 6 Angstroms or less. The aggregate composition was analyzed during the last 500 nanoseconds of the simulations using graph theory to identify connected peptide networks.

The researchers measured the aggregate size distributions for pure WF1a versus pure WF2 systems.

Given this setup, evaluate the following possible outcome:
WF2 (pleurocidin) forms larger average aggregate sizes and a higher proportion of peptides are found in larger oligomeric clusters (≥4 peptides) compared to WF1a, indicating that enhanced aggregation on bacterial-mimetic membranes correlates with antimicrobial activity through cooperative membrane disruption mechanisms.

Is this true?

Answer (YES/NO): NO